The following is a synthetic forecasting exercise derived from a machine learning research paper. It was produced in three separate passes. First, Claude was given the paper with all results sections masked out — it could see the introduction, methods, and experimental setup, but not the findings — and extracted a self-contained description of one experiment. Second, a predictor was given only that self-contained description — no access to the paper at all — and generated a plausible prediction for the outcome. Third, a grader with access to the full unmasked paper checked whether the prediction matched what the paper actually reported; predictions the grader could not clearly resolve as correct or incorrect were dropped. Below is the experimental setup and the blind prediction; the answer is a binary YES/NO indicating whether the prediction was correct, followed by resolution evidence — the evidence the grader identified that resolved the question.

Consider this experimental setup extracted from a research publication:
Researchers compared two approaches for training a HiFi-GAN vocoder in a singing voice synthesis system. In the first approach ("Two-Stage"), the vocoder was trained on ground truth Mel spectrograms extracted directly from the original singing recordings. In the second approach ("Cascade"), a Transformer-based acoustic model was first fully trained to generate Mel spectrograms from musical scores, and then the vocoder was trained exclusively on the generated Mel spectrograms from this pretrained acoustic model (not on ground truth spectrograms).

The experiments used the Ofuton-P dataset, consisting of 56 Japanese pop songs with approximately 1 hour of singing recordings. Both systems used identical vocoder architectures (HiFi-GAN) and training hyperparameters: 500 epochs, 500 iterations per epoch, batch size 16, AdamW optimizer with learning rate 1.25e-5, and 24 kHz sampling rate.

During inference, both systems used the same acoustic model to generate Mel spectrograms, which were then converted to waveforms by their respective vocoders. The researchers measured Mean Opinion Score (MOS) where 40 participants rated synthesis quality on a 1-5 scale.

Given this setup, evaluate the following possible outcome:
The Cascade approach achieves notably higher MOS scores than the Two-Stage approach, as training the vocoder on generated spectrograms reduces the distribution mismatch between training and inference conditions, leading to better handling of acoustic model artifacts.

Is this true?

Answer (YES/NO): YES